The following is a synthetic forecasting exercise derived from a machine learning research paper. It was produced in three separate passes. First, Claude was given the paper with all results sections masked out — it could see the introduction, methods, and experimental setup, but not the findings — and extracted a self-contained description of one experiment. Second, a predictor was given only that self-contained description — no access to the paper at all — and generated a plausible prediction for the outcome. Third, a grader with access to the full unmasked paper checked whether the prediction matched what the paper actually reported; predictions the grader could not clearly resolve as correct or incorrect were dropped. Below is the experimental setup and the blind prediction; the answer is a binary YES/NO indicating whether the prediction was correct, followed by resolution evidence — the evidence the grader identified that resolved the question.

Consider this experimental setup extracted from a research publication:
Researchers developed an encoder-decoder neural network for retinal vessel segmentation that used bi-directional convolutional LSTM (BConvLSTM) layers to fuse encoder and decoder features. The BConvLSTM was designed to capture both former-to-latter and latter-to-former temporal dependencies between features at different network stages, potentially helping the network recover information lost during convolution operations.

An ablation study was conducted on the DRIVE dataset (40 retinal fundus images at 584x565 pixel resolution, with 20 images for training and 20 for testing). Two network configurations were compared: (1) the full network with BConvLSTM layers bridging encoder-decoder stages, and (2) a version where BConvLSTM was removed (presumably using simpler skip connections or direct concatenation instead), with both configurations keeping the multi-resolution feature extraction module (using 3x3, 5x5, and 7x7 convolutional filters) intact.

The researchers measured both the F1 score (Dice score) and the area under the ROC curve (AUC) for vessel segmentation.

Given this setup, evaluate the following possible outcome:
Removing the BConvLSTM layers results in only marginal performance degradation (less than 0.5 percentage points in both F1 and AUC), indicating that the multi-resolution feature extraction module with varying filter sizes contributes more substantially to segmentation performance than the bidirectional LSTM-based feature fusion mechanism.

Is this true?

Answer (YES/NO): NO